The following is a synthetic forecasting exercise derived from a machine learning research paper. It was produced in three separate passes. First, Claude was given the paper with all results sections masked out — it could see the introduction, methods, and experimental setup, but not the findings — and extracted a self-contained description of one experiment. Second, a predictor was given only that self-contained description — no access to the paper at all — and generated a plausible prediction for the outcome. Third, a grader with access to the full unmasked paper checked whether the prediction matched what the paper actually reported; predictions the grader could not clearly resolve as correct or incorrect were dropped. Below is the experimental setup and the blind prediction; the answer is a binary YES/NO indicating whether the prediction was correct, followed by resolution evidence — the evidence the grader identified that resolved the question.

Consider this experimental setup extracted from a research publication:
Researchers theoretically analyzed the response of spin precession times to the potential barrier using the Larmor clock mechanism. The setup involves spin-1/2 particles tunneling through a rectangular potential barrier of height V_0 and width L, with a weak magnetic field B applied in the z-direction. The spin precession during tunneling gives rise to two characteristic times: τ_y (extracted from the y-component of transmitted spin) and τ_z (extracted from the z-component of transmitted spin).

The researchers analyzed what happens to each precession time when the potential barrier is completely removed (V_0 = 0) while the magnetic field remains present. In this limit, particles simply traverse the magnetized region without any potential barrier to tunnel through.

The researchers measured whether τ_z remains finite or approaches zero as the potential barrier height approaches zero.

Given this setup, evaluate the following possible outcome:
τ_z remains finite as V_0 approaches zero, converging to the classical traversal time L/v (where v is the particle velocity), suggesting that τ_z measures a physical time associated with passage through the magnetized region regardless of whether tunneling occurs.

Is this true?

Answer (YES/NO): NO